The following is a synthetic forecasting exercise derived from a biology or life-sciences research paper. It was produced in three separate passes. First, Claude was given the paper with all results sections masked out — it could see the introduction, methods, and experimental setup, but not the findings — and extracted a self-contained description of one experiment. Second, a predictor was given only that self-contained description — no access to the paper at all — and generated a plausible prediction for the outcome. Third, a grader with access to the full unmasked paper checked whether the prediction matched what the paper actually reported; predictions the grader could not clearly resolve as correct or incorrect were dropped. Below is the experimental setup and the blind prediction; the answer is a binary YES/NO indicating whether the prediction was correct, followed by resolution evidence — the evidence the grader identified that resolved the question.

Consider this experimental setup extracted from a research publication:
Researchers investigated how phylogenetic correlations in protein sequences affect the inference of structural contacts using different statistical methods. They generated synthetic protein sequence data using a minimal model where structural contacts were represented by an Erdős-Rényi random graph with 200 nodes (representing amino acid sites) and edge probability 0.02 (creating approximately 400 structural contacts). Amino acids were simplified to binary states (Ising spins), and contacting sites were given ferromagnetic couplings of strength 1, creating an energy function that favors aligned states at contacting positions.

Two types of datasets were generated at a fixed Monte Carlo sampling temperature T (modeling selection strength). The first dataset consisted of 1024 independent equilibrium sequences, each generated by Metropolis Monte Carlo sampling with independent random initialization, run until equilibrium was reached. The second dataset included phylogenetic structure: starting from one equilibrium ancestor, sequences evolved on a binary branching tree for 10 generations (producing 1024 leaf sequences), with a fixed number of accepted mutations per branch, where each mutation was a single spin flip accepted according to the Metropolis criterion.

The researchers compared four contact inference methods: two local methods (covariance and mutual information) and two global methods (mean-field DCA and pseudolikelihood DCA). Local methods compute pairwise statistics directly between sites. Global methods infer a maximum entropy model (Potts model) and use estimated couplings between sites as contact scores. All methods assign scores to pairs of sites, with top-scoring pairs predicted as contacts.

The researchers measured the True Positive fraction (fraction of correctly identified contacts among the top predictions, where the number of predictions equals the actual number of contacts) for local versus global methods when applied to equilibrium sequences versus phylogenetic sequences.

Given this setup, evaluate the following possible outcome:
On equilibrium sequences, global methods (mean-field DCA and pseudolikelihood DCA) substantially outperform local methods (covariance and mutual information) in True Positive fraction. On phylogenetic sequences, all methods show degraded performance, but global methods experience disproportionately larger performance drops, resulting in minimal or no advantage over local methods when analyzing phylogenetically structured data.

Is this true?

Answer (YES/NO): NO